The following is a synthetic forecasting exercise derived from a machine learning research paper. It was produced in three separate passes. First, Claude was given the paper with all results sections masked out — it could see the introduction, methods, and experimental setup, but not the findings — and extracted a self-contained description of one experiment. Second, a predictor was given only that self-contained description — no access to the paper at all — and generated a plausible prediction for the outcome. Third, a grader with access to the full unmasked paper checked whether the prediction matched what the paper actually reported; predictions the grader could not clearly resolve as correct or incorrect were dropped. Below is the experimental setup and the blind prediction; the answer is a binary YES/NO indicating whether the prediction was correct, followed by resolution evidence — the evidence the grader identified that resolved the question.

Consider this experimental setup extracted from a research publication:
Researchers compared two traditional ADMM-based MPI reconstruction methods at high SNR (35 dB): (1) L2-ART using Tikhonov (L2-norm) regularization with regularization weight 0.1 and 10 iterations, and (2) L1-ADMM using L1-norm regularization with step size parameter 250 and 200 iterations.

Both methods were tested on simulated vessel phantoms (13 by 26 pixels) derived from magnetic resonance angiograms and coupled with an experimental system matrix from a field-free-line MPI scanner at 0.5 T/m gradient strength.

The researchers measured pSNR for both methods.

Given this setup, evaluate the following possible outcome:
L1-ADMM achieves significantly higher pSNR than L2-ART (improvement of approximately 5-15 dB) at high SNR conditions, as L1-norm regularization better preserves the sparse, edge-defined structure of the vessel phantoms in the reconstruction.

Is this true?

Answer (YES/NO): NO